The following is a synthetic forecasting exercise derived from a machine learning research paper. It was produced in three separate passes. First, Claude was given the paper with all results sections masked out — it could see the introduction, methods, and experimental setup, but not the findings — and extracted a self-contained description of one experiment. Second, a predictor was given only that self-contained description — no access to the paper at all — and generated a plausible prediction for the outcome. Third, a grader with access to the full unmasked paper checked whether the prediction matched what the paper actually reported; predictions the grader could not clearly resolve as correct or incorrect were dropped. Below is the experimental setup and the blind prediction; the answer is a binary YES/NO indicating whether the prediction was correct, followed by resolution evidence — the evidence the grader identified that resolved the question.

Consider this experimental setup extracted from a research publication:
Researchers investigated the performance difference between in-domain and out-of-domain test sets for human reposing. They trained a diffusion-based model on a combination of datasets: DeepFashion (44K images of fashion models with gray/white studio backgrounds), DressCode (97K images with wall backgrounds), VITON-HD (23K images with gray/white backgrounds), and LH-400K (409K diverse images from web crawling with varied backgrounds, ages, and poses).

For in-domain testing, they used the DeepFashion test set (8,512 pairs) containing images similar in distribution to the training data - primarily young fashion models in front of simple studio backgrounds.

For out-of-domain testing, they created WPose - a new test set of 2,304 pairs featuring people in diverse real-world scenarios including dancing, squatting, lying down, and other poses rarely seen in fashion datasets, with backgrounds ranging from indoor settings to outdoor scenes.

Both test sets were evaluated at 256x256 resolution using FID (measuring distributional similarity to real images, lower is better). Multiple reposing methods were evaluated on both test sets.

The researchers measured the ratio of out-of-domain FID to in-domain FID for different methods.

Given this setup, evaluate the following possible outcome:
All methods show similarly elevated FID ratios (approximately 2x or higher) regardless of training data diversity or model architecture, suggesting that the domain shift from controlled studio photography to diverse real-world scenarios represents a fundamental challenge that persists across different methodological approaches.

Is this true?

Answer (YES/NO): NO